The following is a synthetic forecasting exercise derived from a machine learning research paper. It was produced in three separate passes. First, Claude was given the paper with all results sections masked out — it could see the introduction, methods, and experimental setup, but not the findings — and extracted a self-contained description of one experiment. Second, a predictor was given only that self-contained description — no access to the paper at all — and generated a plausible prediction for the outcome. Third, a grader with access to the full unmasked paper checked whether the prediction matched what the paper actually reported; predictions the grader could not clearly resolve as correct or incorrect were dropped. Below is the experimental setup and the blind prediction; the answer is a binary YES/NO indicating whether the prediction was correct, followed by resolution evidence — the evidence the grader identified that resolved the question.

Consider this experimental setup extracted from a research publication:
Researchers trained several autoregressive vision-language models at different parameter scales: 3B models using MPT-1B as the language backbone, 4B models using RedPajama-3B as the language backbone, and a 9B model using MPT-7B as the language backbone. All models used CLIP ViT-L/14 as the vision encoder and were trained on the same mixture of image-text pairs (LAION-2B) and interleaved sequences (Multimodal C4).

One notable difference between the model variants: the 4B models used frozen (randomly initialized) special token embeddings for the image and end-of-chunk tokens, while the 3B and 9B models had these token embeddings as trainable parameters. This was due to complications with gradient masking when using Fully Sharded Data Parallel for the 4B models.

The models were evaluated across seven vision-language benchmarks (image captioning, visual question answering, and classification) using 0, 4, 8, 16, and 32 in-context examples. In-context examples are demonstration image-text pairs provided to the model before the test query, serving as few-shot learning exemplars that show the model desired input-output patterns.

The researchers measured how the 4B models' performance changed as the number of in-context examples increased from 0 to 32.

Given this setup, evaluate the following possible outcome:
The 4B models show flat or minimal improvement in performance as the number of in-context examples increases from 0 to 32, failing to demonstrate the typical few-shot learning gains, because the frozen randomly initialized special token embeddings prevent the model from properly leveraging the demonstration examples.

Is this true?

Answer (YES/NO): NO